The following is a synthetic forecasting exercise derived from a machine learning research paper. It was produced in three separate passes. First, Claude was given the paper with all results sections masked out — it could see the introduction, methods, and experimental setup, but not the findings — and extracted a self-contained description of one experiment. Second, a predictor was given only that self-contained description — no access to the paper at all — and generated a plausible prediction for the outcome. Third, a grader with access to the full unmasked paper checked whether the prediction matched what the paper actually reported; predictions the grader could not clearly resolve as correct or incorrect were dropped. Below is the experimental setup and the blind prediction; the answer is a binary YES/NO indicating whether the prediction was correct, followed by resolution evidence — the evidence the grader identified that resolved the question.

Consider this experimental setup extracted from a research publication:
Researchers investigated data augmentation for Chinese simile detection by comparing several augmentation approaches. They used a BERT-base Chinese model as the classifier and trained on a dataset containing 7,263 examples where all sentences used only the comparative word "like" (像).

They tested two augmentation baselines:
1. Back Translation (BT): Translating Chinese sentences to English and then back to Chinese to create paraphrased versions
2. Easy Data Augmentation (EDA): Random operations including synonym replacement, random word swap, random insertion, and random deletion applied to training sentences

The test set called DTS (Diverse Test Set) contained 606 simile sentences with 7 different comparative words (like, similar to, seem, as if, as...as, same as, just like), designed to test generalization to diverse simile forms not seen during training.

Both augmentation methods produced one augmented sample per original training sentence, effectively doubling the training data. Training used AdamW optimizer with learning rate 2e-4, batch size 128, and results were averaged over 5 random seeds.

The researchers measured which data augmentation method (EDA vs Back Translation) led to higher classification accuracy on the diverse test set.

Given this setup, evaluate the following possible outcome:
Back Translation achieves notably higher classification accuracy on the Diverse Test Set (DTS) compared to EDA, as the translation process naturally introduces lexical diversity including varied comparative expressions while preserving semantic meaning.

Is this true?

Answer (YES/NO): YES